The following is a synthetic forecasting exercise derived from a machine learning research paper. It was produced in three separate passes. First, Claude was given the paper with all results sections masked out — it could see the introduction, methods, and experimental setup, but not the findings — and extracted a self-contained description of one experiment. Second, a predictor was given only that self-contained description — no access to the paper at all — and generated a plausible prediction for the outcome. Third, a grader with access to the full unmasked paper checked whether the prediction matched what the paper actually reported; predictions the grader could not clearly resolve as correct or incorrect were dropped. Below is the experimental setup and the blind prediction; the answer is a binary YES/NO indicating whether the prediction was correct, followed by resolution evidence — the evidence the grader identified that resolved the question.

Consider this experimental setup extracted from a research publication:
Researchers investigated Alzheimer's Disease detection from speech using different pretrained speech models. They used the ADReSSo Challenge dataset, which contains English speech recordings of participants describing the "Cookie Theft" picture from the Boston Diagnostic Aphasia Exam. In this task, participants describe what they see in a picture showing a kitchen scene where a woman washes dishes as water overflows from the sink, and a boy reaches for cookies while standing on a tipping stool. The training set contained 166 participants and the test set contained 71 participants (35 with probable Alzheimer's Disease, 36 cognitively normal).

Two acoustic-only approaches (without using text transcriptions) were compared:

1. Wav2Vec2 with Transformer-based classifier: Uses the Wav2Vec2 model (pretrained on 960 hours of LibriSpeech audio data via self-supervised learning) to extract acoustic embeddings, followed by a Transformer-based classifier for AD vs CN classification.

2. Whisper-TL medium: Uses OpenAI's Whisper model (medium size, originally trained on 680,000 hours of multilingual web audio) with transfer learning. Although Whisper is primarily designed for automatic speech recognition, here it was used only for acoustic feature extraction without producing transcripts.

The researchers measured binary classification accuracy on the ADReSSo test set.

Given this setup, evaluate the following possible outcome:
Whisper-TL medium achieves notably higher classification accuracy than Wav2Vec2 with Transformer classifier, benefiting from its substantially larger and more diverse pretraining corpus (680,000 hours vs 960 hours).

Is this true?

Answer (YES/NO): NO